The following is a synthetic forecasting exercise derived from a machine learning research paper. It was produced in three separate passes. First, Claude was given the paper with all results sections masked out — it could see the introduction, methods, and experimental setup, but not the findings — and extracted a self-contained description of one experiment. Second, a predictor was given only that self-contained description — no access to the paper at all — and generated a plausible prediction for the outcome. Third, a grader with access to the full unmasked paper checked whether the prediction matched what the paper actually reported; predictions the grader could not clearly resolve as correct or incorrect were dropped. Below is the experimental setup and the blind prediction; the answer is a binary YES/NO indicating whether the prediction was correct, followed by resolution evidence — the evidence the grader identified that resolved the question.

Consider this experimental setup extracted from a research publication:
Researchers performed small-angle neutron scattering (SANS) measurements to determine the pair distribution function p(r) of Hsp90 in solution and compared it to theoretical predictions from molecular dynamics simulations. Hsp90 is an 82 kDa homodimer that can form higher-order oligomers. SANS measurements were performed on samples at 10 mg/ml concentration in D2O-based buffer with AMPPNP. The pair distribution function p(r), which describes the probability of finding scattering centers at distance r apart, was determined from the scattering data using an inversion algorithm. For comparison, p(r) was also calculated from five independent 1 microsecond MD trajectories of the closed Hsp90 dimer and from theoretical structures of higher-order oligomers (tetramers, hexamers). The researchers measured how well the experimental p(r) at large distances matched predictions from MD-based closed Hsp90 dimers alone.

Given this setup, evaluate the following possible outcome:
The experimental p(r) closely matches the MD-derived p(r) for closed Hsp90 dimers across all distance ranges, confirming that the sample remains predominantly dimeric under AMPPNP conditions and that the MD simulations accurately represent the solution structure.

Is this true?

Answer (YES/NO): NO